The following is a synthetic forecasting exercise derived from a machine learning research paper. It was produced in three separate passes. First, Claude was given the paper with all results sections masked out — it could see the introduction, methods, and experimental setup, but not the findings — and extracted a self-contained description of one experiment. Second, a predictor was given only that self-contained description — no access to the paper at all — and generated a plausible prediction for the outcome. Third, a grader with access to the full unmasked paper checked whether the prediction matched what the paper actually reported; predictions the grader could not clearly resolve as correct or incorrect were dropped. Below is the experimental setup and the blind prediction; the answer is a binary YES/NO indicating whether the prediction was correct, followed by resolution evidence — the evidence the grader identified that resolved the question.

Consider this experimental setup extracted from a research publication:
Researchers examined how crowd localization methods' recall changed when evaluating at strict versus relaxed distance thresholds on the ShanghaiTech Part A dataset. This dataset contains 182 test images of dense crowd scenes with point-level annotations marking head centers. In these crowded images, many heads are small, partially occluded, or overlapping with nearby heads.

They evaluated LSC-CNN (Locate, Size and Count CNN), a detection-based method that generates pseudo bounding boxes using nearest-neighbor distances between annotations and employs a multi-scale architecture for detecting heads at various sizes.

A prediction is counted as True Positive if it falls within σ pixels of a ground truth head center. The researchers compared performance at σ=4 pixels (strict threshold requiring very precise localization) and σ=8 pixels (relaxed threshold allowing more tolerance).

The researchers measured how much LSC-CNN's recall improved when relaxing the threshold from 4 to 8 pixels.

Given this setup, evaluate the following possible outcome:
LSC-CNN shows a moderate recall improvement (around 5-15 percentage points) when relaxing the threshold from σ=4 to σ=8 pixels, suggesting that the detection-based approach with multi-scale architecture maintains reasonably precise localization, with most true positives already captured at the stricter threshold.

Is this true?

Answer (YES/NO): NO